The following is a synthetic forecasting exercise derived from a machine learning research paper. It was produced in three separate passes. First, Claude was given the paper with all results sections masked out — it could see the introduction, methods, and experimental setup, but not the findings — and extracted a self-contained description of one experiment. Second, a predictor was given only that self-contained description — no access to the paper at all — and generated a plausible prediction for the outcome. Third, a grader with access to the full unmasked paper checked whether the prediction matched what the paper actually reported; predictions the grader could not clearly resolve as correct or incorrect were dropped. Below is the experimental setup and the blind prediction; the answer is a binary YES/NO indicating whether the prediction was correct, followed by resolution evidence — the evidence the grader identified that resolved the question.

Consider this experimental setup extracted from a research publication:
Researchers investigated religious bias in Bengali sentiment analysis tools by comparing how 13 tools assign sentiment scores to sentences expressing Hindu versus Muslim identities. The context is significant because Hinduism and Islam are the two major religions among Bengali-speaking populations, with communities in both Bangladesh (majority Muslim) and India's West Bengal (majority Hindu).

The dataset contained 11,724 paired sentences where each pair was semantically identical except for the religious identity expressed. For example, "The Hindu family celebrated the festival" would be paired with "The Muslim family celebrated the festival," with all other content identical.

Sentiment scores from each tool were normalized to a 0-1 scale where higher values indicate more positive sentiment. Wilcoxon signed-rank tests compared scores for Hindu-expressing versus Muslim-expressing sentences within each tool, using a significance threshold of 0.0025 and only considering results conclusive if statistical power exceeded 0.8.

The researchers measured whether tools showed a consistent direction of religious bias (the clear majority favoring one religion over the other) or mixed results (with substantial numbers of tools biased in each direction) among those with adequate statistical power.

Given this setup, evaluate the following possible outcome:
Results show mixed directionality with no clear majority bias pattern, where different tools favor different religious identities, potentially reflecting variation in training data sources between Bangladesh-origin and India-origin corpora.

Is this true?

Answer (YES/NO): YES